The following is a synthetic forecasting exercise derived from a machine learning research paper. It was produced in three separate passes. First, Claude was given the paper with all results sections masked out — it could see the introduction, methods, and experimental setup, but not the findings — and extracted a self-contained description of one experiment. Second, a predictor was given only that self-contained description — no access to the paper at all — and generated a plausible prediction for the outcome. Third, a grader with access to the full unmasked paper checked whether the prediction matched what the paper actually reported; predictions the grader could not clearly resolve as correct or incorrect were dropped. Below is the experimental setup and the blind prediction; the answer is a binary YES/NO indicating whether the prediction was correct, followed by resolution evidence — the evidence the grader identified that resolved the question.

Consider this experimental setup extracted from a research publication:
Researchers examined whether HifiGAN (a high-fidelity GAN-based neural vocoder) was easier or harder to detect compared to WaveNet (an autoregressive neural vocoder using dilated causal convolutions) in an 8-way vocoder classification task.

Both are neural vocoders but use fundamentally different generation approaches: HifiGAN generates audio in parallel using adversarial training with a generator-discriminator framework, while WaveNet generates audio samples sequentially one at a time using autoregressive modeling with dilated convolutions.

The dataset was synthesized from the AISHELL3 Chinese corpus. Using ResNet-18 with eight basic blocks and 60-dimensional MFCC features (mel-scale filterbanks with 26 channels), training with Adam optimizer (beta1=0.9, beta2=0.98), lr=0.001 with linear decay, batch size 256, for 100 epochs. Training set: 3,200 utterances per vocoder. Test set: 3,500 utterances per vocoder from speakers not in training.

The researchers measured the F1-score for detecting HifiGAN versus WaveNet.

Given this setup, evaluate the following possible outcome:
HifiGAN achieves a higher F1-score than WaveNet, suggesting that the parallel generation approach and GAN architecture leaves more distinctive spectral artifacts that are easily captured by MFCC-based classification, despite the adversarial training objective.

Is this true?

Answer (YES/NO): YES